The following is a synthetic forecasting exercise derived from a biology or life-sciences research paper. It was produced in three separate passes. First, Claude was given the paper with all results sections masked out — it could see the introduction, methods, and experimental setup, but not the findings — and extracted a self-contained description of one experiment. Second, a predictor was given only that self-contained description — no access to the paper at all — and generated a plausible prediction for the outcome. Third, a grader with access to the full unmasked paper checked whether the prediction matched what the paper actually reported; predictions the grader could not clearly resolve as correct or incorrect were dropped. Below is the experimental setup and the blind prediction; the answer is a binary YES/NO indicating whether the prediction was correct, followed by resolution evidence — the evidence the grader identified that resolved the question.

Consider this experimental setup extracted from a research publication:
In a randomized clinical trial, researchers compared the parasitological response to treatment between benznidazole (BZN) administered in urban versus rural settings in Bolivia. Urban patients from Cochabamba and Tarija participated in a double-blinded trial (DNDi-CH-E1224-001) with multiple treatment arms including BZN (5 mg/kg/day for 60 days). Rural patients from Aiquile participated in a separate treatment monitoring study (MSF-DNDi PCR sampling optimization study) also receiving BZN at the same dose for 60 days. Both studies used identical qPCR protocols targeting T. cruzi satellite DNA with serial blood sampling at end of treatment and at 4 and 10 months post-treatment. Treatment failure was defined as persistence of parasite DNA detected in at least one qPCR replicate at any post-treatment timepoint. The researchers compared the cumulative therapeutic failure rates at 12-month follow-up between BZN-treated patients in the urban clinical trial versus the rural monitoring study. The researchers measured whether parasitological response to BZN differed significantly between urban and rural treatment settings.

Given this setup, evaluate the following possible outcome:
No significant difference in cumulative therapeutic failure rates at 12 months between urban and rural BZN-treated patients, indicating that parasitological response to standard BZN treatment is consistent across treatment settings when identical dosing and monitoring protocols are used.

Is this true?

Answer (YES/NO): YES